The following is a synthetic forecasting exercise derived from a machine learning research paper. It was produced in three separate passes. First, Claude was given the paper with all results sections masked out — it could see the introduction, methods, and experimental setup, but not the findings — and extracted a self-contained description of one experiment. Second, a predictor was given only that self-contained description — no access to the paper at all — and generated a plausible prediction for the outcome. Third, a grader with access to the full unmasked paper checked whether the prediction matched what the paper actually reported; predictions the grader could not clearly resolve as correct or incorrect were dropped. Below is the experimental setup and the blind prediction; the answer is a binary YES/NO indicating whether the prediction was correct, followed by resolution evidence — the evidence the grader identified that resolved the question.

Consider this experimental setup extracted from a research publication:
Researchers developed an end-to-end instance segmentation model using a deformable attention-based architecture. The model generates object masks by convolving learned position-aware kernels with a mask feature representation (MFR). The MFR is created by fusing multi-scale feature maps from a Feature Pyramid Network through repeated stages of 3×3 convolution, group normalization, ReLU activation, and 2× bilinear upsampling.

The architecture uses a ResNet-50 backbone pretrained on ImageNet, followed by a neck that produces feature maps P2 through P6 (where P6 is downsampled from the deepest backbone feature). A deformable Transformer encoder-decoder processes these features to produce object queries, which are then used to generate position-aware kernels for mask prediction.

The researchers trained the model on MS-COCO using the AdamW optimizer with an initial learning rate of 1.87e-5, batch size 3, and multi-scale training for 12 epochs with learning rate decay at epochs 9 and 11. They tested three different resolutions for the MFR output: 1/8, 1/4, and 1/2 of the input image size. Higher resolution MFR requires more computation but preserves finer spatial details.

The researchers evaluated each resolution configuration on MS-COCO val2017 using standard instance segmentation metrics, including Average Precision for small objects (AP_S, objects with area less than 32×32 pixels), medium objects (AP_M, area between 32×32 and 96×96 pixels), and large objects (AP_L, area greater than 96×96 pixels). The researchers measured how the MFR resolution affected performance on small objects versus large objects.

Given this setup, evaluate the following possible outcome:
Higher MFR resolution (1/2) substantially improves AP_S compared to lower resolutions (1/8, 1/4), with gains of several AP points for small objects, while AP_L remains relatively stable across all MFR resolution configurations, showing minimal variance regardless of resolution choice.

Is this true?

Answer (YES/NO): NO